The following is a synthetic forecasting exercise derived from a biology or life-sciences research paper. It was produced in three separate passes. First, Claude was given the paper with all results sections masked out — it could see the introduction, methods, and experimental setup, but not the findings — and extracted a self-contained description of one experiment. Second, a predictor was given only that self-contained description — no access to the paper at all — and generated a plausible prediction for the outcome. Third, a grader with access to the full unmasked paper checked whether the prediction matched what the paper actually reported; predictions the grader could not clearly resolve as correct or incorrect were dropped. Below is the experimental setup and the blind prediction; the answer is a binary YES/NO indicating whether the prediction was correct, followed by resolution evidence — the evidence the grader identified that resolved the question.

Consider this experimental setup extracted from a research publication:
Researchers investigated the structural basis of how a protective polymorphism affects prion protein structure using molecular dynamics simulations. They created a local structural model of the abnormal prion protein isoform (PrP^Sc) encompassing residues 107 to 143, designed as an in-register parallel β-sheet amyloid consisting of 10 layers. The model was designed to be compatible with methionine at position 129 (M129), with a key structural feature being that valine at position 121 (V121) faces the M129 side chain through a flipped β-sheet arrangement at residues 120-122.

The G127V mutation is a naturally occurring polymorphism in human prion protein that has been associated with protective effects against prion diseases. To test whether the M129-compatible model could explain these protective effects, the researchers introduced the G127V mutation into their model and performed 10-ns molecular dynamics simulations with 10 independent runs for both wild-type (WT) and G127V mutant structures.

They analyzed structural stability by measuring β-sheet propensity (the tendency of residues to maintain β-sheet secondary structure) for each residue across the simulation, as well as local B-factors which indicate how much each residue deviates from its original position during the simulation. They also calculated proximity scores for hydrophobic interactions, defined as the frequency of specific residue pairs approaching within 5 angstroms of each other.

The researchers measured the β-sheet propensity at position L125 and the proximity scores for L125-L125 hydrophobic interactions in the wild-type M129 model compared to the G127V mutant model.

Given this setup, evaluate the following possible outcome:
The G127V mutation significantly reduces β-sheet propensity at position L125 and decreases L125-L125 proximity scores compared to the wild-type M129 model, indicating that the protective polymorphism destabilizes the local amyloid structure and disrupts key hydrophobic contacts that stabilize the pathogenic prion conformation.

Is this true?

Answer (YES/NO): YES